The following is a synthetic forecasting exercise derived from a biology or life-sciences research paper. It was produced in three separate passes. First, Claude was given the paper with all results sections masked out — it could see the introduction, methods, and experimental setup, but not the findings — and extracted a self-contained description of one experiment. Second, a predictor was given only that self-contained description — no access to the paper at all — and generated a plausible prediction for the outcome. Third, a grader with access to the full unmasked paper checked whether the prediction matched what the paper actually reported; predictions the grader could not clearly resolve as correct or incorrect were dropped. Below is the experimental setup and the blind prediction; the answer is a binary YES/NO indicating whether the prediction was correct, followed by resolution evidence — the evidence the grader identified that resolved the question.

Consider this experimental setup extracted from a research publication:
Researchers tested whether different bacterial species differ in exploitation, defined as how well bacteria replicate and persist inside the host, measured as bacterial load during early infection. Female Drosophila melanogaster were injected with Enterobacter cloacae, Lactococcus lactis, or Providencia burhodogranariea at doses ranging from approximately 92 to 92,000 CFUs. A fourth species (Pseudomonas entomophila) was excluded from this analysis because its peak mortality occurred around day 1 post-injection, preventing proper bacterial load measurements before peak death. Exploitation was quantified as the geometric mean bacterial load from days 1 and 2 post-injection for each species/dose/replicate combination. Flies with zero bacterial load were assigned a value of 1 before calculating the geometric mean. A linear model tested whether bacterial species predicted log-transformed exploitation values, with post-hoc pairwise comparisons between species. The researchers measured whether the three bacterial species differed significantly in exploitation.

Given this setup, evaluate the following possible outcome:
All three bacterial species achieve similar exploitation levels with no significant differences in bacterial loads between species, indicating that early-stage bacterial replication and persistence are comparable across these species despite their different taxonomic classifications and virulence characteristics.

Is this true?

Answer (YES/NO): NO